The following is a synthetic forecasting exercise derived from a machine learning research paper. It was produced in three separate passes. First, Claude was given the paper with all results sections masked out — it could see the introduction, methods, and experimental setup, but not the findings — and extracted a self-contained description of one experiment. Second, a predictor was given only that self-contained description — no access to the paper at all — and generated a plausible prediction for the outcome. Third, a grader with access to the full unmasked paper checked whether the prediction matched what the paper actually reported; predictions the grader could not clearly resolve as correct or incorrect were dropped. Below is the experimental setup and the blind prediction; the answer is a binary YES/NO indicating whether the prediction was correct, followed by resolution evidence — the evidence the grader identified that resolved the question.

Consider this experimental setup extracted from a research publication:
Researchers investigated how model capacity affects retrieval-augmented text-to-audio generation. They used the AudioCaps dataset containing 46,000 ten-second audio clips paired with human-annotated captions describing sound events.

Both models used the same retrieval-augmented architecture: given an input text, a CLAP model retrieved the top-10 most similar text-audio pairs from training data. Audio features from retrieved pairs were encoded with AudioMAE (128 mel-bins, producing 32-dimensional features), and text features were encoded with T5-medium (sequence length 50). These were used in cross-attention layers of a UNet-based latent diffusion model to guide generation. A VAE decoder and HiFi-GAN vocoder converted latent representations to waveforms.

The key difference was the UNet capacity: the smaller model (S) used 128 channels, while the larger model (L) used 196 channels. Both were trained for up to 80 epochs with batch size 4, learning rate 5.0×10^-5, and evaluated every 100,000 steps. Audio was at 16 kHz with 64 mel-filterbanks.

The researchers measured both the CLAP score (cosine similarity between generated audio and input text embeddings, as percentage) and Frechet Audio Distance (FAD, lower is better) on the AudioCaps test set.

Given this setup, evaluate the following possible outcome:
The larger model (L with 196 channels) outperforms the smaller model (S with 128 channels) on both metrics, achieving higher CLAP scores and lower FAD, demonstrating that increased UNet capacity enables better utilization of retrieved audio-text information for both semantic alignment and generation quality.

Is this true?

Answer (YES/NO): NO